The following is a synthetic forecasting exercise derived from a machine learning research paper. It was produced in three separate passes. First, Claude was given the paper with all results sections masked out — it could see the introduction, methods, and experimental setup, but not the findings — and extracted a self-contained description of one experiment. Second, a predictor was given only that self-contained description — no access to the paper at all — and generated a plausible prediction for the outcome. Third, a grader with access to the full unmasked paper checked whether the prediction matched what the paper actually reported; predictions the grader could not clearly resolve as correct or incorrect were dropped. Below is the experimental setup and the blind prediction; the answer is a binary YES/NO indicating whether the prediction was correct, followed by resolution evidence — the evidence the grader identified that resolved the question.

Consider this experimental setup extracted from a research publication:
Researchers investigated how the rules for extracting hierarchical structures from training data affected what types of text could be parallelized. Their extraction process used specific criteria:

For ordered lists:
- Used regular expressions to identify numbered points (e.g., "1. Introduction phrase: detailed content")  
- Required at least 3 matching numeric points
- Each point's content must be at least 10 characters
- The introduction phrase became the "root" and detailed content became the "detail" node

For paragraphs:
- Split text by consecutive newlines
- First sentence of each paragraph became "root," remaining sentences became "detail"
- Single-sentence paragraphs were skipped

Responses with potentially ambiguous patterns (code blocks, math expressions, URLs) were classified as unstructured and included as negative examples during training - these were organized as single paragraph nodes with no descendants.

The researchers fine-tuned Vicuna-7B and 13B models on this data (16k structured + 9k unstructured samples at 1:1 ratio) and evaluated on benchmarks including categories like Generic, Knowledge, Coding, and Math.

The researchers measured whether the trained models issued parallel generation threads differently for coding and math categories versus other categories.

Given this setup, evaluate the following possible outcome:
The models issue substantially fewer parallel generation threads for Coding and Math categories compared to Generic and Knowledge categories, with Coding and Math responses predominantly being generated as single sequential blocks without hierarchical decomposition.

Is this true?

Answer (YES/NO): YES